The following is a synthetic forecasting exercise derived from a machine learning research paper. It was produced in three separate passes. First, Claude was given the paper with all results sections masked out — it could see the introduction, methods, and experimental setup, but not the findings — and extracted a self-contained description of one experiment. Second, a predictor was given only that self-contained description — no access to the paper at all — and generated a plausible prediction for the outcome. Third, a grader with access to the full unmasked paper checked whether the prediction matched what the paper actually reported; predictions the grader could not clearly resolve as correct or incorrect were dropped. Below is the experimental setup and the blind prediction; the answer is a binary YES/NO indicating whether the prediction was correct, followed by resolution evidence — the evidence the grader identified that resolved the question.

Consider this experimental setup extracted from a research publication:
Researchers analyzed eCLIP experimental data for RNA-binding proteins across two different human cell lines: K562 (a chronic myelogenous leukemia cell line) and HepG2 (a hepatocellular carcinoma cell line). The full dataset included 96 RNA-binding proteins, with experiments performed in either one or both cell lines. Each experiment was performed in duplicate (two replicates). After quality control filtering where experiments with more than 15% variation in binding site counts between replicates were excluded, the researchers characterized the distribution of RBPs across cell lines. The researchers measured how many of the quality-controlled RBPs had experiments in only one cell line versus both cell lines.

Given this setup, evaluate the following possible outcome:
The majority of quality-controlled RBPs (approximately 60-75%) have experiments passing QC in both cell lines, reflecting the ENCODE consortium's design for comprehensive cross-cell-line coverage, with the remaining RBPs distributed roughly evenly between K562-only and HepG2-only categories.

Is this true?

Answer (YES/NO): NO